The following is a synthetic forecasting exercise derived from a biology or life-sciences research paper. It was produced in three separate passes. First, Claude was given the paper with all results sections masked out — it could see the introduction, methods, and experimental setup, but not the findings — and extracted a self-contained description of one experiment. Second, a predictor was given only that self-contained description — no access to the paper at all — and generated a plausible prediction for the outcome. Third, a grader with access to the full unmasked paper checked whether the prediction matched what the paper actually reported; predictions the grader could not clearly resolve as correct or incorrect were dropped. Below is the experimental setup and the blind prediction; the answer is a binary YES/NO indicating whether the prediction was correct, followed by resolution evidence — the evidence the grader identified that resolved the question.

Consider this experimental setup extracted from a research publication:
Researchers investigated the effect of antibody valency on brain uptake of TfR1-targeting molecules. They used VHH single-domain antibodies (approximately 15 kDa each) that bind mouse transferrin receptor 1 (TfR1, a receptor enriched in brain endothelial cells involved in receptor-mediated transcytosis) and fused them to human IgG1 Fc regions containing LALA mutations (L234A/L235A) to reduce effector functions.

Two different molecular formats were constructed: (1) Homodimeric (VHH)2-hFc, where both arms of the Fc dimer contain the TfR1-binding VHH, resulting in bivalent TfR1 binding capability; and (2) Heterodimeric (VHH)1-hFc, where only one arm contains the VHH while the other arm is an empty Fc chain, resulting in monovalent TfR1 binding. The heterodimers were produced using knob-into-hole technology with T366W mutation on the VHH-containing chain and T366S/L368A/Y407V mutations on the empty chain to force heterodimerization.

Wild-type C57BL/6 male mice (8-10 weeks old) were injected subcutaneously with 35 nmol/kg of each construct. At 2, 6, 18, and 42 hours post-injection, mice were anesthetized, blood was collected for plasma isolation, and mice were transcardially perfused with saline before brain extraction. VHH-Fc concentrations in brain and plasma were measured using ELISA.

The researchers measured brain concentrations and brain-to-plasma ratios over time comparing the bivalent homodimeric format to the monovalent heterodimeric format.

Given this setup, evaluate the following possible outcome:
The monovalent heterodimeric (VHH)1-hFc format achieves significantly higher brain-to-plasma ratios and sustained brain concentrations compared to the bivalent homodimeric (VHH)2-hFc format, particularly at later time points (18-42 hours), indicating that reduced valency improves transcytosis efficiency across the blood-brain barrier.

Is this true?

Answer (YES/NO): NO